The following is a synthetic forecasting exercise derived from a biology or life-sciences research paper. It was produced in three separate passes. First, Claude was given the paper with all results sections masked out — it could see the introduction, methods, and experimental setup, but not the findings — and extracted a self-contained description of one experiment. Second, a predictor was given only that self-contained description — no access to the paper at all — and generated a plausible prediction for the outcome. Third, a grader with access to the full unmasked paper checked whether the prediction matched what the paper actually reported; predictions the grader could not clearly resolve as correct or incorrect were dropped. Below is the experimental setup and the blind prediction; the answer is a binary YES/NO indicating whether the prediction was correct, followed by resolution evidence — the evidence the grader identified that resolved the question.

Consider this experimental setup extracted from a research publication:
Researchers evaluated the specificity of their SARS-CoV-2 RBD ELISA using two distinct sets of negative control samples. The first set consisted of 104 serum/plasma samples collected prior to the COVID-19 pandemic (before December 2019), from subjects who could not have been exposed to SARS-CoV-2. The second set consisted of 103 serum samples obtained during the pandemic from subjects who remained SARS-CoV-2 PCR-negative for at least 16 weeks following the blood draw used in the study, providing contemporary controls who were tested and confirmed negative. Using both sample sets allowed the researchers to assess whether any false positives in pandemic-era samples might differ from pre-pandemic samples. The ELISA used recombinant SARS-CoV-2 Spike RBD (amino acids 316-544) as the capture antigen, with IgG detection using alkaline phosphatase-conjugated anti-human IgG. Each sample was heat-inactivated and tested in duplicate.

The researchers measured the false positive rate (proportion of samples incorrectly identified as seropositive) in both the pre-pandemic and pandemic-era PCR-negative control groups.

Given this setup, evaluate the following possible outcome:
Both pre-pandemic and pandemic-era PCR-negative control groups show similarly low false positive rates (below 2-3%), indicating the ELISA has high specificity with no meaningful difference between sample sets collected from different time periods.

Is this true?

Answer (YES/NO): YES